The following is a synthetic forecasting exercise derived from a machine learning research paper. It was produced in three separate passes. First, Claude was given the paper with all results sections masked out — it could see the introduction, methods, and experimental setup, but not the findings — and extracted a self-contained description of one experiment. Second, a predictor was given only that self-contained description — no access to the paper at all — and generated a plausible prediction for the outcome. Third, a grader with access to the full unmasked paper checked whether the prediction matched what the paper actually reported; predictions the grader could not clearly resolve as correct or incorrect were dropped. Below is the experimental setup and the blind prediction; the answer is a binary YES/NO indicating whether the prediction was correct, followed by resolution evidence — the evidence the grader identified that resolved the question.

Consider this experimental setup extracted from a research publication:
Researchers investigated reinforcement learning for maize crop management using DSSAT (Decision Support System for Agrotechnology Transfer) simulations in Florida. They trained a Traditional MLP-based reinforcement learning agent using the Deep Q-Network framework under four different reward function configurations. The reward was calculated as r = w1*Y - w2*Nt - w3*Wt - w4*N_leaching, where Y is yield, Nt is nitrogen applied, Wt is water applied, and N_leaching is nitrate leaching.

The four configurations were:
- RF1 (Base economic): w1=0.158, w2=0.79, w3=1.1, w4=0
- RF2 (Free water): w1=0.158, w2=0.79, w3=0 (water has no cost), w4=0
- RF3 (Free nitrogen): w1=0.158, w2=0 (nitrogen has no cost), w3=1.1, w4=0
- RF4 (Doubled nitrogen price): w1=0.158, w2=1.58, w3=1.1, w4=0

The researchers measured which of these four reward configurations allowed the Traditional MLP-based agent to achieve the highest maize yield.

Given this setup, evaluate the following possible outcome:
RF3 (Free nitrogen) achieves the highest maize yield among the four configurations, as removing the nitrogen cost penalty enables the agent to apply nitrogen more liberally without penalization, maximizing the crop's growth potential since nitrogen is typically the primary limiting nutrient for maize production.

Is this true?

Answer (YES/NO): NO